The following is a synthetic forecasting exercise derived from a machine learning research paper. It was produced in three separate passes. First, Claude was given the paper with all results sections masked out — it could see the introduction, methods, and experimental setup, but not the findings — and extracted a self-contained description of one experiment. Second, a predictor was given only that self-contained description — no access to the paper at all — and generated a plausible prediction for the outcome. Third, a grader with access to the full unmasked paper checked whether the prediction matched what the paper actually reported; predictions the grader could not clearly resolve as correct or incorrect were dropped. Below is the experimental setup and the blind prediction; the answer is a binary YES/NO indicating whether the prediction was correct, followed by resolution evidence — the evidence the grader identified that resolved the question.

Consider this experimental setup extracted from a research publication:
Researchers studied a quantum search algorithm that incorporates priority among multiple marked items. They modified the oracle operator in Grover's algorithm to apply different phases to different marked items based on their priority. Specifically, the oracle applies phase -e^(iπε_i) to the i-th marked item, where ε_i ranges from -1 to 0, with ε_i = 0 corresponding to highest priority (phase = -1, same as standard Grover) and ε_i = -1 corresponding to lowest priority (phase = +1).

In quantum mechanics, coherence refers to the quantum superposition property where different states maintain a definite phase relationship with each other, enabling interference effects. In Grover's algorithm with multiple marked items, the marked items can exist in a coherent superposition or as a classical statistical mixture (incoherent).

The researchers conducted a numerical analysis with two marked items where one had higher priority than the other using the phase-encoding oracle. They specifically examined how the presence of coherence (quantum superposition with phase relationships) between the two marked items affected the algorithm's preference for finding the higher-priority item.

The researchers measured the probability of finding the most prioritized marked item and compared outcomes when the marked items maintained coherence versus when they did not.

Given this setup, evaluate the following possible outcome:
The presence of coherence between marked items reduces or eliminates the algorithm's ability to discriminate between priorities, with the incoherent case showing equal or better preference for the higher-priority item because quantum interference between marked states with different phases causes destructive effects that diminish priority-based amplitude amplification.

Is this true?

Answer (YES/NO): NO